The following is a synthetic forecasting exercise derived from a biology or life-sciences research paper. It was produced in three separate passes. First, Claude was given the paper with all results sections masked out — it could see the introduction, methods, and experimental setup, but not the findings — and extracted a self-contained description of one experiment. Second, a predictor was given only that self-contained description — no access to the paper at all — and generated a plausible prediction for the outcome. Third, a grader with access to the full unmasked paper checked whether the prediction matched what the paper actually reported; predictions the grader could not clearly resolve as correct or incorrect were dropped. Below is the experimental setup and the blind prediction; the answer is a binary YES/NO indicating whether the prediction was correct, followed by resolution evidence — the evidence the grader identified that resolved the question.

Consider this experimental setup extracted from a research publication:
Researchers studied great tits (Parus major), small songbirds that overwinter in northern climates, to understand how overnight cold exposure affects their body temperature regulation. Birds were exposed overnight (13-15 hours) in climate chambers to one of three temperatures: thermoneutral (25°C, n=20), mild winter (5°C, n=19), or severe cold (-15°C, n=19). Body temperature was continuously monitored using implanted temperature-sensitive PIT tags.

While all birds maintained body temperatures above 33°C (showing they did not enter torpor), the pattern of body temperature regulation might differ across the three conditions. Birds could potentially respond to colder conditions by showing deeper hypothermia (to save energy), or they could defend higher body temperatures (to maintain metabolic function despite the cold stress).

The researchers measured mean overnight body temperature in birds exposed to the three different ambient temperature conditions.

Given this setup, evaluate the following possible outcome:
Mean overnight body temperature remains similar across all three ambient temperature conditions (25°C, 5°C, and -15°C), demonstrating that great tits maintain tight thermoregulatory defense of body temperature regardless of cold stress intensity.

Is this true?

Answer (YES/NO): NO